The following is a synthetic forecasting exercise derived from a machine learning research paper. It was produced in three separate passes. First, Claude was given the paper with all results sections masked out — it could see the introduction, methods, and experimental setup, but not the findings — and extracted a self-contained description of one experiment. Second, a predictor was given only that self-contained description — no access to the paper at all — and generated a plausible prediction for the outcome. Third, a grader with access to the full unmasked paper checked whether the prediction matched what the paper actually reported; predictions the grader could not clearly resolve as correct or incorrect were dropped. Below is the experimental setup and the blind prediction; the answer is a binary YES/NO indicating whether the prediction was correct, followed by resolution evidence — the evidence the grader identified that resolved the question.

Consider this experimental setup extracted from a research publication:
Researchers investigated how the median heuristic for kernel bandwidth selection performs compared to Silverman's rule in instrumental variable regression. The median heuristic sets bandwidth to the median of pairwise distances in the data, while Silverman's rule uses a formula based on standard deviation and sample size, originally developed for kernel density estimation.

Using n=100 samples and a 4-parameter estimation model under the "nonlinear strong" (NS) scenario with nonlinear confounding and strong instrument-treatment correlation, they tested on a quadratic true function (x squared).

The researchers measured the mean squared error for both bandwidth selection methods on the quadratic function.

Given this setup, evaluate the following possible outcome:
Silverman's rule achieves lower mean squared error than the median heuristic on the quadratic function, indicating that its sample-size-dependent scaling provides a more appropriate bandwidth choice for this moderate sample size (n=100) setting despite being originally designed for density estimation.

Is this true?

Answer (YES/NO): YES